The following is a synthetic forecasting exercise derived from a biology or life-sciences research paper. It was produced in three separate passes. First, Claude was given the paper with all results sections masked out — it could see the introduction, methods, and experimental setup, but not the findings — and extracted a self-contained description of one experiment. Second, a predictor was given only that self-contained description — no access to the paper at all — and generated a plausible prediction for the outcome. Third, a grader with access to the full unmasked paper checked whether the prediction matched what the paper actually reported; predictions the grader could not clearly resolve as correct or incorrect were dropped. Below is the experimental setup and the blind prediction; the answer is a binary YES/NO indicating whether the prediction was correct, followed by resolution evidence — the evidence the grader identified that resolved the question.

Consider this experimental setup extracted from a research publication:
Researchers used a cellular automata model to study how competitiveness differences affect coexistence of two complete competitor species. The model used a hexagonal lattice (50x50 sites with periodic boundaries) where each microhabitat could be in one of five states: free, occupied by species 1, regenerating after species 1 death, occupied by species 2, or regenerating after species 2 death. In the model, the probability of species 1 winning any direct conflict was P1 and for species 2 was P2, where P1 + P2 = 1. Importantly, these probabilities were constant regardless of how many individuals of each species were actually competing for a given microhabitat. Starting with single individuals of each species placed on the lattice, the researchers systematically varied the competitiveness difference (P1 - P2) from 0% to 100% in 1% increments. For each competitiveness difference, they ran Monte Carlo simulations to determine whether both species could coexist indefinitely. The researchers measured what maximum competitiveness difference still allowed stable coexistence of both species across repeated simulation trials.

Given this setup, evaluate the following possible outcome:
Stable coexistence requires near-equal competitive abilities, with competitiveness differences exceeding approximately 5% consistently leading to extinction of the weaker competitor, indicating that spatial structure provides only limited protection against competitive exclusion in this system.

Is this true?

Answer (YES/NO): NO